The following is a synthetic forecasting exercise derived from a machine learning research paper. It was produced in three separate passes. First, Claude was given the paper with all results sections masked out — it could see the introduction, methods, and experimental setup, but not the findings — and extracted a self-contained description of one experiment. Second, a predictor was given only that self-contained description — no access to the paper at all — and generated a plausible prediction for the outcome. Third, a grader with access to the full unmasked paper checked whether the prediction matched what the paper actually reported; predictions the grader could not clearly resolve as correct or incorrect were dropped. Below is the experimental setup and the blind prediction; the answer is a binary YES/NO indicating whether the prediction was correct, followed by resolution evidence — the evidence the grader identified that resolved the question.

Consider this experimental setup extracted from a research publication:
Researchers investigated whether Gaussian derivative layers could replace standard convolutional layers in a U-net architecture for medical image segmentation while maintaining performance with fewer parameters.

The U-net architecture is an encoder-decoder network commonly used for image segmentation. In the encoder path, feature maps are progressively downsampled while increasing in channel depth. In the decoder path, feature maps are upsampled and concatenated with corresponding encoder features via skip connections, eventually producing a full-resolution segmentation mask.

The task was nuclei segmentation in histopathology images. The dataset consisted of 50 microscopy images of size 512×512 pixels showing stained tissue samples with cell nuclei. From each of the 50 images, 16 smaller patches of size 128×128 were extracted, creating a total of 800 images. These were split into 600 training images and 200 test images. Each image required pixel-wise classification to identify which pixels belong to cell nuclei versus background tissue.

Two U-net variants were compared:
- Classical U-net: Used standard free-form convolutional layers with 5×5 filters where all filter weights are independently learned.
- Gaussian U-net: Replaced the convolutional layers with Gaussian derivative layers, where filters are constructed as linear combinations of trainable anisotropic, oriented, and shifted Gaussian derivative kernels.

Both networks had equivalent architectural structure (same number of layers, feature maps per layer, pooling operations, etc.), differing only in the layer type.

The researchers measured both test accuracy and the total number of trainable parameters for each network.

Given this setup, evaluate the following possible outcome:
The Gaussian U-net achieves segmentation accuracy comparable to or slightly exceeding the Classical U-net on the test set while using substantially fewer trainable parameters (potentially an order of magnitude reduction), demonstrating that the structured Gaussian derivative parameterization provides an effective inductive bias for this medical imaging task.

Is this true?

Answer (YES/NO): NO